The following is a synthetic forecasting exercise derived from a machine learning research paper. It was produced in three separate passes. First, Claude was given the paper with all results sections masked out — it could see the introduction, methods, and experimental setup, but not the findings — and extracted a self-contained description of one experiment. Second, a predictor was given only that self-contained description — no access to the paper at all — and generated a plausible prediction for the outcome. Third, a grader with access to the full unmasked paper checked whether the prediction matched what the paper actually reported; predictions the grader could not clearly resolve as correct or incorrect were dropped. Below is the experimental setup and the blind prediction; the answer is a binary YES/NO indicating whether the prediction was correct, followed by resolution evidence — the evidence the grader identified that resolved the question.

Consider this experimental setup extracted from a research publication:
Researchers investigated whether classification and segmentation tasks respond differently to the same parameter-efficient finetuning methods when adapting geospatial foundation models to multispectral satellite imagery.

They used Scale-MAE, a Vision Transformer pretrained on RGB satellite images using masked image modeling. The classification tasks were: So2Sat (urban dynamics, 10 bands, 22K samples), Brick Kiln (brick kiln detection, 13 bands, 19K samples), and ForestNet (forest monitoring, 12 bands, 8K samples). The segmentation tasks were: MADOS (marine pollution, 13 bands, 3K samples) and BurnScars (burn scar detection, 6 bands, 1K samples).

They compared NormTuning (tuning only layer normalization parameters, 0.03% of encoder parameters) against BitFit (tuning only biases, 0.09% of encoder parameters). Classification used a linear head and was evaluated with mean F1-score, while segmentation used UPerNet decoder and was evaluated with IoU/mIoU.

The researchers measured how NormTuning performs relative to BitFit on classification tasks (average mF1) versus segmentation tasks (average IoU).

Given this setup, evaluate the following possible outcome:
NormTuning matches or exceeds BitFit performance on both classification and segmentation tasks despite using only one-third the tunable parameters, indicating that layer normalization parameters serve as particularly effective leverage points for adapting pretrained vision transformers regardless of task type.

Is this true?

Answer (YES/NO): NO